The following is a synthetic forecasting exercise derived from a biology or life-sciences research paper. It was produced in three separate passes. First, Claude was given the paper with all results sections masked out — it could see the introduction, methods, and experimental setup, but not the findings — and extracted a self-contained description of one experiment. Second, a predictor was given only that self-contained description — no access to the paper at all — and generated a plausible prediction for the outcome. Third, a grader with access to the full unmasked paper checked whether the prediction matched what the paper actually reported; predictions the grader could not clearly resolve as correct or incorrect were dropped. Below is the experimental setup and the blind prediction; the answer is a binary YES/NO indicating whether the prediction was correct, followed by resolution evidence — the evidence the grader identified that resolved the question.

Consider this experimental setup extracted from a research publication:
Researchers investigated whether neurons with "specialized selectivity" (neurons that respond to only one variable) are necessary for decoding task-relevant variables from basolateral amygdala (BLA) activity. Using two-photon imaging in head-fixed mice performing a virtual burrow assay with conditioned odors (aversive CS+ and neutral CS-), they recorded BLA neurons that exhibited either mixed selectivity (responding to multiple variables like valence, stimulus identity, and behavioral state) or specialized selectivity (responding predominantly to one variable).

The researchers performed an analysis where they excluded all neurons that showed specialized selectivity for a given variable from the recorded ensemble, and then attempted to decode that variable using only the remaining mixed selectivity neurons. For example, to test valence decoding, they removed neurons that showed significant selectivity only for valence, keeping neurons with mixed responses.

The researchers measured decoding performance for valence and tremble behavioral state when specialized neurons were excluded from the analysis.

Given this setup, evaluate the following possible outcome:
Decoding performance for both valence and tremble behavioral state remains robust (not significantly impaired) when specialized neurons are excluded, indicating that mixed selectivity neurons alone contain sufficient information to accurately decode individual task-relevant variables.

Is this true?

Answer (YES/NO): YES